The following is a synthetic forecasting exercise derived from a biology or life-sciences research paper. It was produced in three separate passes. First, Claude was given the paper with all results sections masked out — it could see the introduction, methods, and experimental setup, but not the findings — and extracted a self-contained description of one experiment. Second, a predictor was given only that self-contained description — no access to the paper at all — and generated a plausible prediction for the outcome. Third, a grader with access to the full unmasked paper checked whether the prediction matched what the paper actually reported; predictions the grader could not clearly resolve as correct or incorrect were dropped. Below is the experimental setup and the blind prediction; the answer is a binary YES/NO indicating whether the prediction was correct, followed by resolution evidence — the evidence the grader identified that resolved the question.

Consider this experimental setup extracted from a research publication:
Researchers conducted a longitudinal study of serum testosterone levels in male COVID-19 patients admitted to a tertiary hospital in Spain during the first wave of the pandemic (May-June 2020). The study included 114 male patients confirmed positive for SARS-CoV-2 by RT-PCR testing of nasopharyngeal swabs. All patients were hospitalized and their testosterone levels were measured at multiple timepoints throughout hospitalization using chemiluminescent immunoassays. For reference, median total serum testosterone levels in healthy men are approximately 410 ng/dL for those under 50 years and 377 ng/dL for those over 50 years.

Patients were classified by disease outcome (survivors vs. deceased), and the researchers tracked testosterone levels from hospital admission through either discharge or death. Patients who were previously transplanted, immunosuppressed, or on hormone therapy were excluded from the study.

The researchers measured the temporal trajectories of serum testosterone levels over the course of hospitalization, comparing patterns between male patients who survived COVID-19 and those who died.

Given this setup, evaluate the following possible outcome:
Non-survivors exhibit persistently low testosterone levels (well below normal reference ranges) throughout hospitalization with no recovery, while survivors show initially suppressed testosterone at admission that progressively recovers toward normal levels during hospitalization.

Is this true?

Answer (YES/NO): YES